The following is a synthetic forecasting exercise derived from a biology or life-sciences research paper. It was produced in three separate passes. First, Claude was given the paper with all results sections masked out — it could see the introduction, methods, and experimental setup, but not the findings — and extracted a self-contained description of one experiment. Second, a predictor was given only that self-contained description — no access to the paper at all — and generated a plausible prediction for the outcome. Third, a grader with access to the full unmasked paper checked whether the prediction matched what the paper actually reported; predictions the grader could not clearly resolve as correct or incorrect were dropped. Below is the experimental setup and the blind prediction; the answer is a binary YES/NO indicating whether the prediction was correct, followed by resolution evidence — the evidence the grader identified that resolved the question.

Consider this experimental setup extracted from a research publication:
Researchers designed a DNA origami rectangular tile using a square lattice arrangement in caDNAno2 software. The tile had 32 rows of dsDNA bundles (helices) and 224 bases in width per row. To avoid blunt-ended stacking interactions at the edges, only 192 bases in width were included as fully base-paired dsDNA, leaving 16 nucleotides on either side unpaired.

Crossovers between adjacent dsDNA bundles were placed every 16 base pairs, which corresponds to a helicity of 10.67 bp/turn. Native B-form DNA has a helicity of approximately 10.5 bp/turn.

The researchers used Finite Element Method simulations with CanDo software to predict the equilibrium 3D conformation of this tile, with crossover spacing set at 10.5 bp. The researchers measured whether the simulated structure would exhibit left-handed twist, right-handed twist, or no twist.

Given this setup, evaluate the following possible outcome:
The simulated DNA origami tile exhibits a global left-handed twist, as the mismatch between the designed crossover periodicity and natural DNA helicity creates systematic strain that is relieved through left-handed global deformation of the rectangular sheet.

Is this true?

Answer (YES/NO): NO